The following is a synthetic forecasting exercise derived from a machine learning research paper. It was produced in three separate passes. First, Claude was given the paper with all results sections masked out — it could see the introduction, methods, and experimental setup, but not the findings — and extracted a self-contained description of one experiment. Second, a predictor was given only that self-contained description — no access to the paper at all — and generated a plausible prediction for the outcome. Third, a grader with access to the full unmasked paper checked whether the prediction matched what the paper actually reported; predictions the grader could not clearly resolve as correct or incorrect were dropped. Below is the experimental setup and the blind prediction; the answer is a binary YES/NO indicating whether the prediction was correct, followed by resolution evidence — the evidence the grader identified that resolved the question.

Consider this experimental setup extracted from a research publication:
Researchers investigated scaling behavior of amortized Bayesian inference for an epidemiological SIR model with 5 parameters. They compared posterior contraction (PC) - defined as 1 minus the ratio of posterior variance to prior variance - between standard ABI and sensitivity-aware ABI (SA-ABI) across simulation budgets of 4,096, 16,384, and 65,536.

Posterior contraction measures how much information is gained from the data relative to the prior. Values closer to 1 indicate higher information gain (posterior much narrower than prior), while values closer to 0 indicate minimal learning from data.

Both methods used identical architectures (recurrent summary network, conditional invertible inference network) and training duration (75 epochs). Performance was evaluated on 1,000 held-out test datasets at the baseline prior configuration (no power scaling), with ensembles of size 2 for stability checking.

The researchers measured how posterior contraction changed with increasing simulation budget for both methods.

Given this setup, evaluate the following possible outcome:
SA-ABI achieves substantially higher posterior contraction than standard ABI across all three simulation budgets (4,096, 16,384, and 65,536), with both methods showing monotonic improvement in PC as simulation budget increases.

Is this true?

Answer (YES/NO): NO